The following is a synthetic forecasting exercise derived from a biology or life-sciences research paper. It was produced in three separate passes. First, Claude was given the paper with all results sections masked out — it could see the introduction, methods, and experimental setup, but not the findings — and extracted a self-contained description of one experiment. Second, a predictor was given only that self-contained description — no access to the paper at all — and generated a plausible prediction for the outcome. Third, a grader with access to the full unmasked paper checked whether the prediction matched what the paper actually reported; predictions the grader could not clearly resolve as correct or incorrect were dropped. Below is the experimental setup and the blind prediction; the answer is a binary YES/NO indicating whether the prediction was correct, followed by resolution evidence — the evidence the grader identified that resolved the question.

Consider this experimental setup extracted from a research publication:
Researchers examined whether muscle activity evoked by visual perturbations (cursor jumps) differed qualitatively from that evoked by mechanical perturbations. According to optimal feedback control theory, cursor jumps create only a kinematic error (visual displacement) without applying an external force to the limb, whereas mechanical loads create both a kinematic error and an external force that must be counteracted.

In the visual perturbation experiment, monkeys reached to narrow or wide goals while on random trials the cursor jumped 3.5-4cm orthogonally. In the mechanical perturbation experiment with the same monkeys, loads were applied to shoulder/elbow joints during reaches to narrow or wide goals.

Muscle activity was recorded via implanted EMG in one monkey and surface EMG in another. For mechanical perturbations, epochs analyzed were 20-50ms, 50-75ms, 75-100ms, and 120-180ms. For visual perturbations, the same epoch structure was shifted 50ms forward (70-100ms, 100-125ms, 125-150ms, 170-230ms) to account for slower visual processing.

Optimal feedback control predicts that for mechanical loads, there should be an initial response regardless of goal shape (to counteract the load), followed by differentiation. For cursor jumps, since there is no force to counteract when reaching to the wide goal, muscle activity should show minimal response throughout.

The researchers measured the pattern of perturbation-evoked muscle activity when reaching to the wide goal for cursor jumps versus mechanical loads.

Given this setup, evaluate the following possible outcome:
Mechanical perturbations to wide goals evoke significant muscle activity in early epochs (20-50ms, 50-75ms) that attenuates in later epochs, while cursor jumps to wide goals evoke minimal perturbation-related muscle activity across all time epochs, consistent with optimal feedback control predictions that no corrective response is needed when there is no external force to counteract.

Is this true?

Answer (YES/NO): YES